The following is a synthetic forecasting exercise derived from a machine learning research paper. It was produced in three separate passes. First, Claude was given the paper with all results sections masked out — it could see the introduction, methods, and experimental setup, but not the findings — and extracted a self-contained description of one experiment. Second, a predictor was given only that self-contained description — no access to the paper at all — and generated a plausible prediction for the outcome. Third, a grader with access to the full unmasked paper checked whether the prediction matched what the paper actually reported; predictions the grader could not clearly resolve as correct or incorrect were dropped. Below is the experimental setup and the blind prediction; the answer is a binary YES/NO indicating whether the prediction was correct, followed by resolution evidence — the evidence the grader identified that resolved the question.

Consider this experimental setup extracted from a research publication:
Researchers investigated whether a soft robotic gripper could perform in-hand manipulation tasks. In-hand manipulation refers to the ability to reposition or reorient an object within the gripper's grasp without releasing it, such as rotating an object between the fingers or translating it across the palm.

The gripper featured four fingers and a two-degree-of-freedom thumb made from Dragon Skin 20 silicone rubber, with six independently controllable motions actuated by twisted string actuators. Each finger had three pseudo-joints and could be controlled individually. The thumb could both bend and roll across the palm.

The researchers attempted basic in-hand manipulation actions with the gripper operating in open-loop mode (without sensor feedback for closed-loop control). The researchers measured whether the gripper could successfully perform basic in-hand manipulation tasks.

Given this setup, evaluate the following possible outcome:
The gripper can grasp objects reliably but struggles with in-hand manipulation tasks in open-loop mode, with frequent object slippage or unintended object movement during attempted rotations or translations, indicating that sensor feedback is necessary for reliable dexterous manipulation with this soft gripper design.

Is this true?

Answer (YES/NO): NO